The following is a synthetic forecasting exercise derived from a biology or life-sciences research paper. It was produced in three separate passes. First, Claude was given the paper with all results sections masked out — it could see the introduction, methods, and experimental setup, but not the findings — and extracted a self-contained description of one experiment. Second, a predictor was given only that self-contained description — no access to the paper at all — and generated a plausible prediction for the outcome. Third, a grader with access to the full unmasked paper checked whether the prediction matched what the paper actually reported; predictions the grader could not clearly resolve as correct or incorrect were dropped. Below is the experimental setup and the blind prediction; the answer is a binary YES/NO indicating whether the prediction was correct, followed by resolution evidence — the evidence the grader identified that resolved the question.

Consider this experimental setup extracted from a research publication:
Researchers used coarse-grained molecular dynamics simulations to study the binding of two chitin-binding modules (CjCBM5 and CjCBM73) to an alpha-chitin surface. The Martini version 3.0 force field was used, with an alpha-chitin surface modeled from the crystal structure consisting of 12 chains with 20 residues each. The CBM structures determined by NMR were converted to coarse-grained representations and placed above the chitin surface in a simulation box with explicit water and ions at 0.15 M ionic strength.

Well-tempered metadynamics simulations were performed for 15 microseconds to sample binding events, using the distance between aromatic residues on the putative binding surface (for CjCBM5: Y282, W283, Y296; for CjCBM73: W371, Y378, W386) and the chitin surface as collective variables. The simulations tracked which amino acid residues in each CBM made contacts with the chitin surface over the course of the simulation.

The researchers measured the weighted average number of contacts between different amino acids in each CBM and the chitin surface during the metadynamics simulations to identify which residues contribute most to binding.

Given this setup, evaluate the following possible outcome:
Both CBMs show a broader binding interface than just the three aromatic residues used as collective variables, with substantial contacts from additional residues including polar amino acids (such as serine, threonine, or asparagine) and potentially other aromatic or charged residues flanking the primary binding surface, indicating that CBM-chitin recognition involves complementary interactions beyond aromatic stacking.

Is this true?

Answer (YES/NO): NO